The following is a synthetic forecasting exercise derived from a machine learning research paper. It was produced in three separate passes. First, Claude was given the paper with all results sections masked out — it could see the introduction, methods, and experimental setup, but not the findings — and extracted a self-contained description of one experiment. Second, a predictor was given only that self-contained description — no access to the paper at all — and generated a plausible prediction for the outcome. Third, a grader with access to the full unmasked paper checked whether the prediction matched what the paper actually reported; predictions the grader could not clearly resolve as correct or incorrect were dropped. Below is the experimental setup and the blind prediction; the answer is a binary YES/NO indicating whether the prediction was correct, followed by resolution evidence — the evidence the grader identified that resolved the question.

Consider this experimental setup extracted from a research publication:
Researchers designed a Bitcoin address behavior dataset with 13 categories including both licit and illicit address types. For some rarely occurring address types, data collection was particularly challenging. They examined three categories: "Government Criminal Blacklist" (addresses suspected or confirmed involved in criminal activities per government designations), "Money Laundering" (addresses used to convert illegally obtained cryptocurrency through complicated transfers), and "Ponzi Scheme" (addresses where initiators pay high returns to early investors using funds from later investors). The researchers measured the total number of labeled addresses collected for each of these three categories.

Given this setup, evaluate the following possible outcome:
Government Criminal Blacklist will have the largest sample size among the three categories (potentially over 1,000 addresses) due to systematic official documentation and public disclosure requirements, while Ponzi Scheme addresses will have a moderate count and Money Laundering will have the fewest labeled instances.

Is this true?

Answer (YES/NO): NO